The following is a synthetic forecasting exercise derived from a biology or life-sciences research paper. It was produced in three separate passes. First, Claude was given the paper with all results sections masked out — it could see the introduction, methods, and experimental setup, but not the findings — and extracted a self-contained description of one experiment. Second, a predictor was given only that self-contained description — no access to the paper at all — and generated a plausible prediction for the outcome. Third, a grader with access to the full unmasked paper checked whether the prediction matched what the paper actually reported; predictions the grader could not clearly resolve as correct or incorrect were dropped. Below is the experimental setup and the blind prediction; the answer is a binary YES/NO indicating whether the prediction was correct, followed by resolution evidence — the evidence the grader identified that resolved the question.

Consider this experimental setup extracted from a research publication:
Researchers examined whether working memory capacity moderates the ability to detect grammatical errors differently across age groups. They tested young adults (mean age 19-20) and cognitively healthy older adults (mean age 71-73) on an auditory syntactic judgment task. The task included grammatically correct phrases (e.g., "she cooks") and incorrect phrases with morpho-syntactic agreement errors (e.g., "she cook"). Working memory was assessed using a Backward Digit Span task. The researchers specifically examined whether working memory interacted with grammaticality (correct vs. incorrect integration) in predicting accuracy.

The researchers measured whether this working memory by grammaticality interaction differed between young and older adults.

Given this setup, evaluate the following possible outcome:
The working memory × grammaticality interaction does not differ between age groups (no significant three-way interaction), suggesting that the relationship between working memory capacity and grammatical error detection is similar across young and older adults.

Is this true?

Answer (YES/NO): NO